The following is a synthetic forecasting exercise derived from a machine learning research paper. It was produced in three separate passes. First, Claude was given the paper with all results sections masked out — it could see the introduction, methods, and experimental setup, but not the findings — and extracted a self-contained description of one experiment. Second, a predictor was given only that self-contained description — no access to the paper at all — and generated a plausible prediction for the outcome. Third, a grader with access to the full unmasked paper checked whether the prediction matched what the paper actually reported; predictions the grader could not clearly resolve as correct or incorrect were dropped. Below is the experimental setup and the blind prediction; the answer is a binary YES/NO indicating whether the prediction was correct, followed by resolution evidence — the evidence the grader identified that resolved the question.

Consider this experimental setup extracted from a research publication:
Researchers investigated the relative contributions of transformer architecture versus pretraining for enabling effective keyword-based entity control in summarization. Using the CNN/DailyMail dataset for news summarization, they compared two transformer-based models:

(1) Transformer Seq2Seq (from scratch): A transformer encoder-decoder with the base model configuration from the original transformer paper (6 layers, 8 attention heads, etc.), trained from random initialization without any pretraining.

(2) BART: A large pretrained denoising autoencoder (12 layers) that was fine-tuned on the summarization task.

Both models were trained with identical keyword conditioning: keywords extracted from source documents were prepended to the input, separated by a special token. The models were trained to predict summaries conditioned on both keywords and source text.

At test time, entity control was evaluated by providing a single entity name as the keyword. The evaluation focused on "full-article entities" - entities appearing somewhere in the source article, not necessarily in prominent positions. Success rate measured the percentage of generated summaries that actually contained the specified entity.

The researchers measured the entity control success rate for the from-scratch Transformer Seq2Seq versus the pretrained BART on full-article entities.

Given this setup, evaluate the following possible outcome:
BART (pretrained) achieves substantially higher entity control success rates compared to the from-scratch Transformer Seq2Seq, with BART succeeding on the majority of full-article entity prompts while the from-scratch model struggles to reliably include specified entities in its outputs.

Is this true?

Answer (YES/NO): NO